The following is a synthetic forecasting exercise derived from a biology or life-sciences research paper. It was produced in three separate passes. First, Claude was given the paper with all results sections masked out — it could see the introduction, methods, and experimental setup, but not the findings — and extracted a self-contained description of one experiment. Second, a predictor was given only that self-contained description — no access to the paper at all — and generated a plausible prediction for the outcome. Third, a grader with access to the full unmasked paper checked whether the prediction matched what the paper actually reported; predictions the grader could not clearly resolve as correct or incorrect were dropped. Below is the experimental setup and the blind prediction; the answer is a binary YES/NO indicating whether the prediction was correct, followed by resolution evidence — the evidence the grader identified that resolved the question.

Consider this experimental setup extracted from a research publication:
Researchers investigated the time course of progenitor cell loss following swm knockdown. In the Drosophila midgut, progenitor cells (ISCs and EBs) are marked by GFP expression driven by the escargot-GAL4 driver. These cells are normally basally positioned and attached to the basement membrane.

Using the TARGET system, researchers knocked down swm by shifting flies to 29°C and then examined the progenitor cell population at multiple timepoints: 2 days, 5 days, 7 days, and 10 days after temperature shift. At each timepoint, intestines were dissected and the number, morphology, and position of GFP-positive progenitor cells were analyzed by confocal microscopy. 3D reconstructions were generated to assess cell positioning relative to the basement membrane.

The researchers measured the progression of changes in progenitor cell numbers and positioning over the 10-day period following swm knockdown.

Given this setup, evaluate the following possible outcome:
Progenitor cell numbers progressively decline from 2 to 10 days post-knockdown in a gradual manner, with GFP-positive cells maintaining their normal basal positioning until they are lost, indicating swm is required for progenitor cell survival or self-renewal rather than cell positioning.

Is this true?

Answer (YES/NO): NO